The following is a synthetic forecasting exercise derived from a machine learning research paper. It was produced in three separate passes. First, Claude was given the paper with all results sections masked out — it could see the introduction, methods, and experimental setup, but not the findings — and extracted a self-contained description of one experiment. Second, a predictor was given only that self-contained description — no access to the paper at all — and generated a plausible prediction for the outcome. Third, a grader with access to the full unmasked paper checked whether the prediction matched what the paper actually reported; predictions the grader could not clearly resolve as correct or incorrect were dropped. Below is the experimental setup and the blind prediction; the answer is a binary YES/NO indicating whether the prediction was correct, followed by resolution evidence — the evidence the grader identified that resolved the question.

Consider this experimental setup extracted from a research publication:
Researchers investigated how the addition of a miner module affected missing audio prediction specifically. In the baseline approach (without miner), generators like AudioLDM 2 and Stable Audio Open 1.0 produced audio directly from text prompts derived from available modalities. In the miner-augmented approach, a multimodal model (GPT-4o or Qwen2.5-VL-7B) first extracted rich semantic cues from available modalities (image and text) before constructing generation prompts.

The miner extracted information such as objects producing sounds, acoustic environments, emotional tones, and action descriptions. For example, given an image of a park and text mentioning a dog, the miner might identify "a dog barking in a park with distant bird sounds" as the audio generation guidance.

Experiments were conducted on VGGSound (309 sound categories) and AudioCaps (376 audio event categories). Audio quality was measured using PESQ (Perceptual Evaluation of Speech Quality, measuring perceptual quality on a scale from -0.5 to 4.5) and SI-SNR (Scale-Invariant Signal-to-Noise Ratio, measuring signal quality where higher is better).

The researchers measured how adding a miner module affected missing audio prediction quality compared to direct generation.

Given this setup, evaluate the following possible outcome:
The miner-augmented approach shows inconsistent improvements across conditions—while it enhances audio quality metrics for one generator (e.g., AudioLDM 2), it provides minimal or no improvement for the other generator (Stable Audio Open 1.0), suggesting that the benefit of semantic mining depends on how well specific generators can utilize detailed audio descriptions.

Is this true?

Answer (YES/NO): NO